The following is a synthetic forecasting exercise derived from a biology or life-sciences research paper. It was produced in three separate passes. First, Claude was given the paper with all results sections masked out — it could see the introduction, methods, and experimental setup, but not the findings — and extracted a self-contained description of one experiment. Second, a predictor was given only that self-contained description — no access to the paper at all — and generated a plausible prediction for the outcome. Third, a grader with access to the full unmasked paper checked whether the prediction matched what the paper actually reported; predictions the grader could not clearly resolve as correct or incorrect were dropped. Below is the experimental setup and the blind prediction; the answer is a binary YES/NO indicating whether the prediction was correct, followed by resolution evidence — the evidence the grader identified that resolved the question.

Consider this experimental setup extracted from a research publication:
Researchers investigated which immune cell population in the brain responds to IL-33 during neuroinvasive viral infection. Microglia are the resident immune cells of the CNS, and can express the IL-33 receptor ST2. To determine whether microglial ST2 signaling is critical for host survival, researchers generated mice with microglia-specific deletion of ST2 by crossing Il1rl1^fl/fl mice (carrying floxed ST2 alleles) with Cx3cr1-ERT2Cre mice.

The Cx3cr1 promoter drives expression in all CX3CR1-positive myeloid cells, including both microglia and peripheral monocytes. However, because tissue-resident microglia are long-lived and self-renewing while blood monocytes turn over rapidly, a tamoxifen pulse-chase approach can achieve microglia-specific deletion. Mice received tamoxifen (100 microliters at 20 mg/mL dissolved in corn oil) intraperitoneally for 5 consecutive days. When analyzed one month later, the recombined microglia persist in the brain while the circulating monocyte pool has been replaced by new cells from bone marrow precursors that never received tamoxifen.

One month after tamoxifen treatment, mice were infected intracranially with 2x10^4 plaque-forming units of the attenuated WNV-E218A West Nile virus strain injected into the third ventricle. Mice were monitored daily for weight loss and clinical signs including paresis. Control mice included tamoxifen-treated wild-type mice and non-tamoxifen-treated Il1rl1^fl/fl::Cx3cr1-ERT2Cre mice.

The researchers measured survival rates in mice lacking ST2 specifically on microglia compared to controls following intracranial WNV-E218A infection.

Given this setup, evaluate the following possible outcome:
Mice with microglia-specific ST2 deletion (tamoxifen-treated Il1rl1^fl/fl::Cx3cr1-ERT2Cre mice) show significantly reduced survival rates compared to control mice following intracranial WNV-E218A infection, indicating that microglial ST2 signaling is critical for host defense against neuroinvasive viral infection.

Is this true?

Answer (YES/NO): YES